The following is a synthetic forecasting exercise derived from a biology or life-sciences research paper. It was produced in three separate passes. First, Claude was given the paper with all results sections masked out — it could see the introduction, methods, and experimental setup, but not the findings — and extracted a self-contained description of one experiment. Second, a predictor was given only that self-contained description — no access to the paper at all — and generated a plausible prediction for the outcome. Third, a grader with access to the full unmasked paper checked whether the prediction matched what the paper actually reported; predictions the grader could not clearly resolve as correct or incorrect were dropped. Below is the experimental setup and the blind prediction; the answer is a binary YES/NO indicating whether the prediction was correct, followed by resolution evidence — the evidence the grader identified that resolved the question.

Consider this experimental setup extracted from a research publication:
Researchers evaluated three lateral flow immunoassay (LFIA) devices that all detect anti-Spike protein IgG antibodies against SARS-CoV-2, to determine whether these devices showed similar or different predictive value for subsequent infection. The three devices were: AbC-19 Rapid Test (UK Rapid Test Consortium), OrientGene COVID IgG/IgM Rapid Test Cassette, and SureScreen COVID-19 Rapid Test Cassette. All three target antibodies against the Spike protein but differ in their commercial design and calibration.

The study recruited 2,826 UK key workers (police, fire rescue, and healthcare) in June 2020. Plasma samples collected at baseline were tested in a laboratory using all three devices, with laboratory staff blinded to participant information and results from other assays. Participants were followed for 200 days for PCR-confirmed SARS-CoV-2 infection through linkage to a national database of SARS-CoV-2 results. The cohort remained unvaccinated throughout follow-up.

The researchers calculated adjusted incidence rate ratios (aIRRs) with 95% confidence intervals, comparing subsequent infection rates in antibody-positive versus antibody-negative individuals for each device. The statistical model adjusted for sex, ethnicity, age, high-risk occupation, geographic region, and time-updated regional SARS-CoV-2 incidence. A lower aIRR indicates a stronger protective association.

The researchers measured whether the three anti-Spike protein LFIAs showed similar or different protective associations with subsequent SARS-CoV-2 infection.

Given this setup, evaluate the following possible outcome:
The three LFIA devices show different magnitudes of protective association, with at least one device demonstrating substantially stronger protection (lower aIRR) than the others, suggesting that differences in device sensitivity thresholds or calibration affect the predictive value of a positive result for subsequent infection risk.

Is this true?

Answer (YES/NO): YES